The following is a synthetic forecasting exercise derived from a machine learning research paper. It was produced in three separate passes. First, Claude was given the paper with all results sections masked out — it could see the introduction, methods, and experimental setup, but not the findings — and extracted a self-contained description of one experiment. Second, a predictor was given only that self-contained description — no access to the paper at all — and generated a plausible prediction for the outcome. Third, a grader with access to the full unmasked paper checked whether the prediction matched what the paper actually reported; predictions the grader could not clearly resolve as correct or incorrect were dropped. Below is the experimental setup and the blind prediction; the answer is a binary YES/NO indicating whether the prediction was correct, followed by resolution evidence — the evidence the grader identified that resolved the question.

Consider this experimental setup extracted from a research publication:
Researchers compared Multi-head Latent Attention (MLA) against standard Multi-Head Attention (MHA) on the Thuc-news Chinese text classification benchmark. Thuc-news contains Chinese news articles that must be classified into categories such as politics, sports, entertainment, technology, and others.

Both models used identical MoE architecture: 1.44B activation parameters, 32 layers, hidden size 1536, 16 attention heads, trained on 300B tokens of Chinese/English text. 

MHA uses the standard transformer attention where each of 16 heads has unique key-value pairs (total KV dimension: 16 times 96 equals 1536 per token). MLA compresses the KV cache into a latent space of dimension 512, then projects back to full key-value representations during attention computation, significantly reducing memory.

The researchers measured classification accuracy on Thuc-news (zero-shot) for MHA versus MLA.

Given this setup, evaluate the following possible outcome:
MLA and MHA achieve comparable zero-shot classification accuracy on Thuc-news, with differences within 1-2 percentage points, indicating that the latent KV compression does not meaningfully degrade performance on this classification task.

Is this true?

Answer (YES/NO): YES